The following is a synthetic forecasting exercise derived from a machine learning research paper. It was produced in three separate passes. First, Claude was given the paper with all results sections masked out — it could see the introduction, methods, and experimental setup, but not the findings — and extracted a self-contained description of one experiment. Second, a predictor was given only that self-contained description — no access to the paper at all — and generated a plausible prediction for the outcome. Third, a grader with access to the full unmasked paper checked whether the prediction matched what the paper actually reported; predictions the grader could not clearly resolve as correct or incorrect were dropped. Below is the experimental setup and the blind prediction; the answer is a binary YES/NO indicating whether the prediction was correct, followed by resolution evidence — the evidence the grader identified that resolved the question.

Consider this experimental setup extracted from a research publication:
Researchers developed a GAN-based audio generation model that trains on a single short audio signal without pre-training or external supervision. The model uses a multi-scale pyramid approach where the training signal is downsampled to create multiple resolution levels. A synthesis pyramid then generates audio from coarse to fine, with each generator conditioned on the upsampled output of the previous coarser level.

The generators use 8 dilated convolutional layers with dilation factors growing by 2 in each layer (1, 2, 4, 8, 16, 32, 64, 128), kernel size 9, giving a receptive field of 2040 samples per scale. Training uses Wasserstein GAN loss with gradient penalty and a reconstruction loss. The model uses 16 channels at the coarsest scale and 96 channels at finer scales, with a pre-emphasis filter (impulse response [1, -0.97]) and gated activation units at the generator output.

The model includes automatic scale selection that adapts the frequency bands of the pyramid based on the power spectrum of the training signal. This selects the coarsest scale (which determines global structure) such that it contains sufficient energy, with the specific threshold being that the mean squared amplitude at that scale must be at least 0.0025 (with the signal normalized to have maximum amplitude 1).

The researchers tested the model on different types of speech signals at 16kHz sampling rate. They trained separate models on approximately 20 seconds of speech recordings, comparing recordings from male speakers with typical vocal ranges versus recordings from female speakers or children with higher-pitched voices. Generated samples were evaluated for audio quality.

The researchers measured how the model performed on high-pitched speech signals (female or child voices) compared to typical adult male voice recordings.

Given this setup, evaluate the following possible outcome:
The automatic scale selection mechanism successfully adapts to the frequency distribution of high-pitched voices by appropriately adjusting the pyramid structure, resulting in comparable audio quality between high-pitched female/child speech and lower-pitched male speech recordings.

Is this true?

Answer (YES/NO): NO